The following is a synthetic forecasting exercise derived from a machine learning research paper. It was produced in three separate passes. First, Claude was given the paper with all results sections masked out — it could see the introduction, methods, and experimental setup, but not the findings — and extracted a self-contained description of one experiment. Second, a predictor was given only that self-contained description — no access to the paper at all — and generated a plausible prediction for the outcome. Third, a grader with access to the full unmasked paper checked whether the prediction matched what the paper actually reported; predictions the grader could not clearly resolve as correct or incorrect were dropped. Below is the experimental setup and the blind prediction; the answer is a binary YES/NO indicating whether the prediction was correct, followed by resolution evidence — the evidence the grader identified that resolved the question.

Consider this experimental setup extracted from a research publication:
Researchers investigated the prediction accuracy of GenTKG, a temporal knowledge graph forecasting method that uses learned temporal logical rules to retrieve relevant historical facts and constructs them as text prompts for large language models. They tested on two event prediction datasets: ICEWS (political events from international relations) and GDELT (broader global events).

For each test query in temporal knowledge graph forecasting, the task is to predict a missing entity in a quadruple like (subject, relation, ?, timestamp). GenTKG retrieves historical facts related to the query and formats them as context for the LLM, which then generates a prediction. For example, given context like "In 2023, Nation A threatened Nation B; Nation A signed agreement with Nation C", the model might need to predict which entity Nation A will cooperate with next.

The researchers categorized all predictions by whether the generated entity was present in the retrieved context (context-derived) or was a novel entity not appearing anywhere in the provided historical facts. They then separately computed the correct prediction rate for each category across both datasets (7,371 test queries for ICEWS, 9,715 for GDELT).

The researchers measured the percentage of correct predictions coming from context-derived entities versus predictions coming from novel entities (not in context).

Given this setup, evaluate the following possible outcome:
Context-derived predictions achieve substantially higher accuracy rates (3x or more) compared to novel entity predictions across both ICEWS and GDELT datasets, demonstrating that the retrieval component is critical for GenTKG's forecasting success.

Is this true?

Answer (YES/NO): YES